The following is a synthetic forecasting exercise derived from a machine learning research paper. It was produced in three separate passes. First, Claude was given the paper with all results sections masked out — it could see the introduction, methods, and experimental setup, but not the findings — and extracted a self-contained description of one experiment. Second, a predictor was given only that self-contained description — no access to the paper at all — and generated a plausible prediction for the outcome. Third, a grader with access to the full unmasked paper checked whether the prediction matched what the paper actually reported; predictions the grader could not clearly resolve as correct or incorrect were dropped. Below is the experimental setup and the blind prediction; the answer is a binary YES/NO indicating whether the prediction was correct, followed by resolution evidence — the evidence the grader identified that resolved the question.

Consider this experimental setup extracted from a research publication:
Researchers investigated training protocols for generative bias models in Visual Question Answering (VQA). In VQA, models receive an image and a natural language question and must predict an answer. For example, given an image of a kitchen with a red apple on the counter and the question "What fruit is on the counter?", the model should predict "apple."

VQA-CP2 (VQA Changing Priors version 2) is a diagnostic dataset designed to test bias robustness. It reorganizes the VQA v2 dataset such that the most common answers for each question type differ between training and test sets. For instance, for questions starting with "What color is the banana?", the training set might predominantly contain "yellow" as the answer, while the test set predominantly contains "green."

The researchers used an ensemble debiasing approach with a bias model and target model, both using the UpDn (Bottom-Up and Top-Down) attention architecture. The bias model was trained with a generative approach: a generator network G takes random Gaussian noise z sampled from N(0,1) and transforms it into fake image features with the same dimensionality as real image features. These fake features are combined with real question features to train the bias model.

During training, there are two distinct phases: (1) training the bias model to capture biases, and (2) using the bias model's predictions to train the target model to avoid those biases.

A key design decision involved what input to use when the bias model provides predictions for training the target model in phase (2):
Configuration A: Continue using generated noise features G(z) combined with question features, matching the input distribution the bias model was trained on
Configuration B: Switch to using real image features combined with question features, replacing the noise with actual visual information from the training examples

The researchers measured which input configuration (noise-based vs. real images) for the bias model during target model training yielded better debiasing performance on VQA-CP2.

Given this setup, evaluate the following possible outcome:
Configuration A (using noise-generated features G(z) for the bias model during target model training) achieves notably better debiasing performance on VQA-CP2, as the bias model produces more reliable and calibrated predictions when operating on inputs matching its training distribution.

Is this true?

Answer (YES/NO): NO